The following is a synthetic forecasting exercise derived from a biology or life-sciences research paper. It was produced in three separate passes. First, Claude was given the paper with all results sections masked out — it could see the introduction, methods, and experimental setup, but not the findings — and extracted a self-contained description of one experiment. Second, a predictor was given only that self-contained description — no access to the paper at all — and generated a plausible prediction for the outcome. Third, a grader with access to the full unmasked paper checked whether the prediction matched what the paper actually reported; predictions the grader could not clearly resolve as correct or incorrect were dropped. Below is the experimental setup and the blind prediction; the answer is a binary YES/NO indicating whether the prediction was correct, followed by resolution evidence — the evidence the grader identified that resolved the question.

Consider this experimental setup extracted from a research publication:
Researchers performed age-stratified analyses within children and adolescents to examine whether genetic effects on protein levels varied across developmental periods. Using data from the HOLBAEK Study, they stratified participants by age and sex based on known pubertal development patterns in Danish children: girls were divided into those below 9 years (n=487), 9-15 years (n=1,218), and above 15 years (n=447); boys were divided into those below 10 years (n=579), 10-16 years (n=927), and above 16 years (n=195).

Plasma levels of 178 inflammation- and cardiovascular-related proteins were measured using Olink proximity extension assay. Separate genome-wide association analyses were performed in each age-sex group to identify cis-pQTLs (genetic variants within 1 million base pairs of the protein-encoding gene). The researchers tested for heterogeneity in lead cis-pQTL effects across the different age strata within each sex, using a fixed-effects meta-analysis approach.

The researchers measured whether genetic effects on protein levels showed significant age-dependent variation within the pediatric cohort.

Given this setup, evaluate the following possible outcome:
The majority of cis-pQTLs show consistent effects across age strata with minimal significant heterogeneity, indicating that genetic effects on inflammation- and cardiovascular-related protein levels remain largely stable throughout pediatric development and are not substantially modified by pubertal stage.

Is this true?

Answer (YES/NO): YES